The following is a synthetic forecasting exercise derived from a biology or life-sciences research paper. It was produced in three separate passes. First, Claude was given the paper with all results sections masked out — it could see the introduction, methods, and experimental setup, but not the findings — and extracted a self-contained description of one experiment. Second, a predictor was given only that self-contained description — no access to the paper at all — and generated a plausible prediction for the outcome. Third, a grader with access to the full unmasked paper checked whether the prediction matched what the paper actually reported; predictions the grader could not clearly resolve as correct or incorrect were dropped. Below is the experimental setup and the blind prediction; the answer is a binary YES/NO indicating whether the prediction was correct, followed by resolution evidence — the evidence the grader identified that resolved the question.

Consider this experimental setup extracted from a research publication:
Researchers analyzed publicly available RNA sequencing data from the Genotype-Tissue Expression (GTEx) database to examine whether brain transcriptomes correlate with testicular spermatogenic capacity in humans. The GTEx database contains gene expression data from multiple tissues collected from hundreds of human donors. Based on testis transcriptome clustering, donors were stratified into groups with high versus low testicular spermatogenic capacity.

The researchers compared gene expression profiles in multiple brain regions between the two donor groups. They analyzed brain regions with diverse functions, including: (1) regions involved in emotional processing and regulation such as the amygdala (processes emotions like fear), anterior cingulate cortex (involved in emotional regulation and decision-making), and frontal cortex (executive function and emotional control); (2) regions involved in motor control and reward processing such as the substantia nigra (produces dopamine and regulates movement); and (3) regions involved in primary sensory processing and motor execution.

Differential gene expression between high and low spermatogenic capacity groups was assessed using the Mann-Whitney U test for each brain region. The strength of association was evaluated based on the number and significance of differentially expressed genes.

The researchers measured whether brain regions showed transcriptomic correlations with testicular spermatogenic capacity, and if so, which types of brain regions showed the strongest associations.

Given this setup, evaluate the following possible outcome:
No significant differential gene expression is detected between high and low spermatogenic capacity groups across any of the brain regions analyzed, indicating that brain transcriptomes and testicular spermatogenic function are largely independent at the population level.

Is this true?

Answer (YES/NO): NO